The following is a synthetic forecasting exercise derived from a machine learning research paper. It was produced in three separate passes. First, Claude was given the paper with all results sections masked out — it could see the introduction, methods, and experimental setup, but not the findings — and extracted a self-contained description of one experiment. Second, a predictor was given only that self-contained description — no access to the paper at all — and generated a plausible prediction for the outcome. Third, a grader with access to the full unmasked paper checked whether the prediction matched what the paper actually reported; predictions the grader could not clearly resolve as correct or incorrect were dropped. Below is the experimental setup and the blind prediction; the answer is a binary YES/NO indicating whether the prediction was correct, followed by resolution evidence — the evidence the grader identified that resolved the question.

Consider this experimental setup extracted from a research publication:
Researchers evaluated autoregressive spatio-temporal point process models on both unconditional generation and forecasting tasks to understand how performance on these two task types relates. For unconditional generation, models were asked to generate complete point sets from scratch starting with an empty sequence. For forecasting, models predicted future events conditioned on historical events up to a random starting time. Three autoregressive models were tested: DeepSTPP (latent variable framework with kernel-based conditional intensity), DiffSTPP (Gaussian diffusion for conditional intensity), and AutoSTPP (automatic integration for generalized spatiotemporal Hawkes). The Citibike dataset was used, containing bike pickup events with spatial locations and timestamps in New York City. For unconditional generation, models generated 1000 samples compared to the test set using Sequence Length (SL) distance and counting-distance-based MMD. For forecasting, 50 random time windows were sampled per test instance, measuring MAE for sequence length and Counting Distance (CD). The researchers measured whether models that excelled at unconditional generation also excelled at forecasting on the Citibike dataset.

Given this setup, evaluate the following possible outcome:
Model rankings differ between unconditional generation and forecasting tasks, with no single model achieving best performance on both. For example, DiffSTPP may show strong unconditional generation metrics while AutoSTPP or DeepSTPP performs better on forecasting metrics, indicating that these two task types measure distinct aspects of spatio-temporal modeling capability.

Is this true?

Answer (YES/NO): YES